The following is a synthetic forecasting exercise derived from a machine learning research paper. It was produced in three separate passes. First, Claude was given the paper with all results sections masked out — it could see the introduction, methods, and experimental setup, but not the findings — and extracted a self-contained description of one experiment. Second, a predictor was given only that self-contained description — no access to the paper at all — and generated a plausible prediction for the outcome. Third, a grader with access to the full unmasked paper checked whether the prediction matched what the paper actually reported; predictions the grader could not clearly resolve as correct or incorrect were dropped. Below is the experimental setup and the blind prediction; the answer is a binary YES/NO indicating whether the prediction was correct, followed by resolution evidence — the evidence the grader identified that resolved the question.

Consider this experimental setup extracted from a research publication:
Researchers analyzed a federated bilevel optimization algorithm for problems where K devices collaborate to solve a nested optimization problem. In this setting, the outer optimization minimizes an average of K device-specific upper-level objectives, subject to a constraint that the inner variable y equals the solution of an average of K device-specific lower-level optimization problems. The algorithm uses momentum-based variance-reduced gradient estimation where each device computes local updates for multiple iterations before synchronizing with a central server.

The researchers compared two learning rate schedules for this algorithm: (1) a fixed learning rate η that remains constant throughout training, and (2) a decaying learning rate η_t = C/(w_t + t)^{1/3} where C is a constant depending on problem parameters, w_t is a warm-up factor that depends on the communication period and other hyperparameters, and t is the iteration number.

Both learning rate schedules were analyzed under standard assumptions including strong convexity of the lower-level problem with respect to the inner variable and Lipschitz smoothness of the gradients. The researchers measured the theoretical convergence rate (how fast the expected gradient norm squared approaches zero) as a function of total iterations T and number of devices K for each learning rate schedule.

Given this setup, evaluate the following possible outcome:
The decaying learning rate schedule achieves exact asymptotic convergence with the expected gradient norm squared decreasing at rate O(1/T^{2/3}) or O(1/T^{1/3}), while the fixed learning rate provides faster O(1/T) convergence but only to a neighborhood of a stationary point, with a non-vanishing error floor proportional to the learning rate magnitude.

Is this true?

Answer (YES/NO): NO